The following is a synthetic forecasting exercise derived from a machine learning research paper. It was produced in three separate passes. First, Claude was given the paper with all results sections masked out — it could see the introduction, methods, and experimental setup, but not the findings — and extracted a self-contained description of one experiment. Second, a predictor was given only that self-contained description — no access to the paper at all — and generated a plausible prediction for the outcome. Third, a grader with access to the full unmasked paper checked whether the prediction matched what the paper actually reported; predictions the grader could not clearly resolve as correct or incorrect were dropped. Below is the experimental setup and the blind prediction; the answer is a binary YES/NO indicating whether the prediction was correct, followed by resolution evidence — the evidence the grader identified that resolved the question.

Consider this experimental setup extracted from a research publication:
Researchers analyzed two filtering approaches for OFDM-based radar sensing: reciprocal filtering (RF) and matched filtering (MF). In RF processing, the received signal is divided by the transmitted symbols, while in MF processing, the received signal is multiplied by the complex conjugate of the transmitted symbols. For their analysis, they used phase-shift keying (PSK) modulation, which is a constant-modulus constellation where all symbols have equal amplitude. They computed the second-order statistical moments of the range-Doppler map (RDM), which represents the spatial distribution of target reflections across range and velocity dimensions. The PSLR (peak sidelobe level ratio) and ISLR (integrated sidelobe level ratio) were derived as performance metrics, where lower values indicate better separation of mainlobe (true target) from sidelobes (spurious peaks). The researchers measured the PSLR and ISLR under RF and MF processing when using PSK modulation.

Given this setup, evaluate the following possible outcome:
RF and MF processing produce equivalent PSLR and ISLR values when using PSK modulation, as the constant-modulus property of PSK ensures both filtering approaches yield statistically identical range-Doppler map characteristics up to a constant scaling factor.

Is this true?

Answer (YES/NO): YES